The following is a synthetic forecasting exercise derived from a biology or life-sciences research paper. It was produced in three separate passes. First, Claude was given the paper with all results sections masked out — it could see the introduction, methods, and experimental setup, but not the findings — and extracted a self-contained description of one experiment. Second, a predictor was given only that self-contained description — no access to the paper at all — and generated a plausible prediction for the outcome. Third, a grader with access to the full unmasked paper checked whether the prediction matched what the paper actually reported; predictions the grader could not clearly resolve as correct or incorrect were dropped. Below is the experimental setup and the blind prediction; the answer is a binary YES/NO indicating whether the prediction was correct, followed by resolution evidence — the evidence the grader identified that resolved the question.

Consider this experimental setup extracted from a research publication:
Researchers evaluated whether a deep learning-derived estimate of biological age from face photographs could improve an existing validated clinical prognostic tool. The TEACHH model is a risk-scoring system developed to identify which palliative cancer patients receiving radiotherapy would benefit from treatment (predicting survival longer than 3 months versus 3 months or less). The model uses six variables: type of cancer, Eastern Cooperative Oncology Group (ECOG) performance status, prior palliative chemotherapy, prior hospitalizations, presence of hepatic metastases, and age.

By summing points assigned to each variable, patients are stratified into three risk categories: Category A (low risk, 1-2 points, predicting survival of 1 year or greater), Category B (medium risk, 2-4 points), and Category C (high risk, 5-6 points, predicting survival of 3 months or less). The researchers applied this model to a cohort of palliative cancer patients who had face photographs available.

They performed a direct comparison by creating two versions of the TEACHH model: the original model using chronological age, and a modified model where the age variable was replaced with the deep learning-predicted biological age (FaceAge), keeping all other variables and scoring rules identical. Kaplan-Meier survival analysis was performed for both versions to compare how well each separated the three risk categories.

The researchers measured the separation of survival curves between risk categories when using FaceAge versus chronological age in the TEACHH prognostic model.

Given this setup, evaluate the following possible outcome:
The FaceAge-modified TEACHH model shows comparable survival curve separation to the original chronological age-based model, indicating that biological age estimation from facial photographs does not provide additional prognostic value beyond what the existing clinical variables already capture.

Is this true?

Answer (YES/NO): NO